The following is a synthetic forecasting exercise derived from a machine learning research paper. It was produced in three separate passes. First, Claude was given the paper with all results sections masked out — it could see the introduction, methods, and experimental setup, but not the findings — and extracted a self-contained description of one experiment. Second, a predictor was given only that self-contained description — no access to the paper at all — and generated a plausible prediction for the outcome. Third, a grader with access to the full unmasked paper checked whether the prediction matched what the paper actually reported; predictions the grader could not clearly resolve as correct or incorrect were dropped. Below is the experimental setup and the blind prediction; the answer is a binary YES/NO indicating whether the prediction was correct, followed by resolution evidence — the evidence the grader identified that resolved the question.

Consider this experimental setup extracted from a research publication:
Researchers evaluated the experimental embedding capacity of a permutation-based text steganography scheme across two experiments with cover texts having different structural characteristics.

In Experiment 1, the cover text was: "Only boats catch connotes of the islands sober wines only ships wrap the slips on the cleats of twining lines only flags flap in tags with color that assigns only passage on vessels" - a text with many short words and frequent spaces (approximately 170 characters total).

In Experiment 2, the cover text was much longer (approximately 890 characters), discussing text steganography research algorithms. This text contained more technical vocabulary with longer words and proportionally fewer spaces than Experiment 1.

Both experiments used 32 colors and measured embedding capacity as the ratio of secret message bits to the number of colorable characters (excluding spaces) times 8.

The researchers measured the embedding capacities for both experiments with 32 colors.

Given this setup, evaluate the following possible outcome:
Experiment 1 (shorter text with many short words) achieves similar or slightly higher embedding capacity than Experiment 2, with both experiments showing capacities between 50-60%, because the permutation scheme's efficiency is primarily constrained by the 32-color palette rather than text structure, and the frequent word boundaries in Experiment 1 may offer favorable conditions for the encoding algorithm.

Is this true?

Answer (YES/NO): NO